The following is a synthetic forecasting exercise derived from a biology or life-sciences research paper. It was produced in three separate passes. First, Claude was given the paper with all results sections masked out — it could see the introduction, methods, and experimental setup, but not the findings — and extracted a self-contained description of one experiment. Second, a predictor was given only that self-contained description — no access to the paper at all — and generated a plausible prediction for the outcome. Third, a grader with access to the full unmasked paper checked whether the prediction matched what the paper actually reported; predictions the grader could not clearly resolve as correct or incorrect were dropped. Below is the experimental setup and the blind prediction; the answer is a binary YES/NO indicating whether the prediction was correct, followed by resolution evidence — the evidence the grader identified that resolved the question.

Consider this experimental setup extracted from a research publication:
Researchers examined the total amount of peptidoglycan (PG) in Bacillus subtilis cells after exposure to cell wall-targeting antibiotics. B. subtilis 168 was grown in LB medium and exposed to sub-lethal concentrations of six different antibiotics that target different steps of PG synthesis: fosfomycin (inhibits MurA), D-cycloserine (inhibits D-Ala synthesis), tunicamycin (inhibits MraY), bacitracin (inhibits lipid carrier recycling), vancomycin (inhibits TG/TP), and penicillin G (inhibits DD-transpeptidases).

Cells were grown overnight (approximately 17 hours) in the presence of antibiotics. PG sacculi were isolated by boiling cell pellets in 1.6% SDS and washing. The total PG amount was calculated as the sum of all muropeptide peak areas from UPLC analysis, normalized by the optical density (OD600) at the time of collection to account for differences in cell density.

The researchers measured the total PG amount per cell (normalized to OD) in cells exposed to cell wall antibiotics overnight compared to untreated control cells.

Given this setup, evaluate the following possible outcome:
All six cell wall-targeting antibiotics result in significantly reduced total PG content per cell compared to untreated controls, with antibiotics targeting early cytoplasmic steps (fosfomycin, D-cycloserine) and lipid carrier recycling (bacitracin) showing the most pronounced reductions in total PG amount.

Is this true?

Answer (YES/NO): NO